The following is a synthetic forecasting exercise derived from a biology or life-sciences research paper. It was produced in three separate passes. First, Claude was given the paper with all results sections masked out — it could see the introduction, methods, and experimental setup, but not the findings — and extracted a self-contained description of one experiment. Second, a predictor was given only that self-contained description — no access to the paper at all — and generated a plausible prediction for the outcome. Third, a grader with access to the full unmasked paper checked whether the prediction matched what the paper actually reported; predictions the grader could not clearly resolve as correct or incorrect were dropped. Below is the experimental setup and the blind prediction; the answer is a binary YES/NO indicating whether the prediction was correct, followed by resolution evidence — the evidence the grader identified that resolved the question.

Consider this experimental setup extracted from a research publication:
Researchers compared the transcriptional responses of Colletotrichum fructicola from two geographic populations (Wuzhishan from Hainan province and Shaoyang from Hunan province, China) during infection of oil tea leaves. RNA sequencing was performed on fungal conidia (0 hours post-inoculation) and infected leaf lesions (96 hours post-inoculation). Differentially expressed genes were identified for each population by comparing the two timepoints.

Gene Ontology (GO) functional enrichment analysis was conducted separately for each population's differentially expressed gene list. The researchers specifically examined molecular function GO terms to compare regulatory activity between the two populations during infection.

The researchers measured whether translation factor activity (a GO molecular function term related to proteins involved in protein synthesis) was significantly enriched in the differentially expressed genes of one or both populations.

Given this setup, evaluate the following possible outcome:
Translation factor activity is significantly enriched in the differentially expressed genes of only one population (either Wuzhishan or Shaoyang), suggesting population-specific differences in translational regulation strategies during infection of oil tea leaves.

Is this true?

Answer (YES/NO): YES